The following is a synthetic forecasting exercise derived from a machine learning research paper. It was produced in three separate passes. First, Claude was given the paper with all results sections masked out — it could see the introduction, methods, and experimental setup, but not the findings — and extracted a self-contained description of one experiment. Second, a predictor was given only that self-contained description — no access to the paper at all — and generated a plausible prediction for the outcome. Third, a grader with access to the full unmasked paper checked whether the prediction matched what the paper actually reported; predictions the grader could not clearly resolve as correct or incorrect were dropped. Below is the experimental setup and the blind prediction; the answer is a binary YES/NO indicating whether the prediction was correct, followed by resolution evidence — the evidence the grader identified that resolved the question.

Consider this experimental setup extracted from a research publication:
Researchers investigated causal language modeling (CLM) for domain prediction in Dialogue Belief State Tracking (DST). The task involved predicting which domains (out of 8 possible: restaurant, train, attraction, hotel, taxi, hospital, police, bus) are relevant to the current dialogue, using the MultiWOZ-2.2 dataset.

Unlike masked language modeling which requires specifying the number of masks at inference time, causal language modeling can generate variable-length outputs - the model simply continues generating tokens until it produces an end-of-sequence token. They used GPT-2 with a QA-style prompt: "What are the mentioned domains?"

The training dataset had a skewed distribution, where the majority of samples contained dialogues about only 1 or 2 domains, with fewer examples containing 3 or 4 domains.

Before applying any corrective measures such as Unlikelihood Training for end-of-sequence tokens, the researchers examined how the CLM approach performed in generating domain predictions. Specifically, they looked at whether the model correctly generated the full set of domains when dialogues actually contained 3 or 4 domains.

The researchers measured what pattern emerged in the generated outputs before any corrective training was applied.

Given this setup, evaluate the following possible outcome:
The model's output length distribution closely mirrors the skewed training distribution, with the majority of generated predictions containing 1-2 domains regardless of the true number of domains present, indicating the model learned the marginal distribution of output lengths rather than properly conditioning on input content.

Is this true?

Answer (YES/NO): NO